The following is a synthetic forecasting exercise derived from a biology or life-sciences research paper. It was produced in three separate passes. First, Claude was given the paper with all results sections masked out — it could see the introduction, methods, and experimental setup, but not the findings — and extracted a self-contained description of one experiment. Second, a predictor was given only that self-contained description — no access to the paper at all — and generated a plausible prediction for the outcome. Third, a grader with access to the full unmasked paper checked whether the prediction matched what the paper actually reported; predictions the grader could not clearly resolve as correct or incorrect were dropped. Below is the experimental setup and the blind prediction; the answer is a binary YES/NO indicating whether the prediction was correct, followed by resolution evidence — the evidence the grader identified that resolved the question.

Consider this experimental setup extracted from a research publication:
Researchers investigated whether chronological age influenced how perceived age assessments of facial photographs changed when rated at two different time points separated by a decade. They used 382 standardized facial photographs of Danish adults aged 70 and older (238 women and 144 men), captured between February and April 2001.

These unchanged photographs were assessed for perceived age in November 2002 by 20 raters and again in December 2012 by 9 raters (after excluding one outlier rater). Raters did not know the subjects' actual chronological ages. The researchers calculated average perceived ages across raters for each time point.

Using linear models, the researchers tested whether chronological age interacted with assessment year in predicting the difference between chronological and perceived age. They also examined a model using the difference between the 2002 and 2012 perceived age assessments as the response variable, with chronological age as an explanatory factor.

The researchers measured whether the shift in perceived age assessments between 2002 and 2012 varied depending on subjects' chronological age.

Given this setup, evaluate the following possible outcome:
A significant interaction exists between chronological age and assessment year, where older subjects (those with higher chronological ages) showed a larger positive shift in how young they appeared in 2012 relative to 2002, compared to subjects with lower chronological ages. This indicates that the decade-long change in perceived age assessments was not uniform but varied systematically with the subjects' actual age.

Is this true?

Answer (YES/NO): NO